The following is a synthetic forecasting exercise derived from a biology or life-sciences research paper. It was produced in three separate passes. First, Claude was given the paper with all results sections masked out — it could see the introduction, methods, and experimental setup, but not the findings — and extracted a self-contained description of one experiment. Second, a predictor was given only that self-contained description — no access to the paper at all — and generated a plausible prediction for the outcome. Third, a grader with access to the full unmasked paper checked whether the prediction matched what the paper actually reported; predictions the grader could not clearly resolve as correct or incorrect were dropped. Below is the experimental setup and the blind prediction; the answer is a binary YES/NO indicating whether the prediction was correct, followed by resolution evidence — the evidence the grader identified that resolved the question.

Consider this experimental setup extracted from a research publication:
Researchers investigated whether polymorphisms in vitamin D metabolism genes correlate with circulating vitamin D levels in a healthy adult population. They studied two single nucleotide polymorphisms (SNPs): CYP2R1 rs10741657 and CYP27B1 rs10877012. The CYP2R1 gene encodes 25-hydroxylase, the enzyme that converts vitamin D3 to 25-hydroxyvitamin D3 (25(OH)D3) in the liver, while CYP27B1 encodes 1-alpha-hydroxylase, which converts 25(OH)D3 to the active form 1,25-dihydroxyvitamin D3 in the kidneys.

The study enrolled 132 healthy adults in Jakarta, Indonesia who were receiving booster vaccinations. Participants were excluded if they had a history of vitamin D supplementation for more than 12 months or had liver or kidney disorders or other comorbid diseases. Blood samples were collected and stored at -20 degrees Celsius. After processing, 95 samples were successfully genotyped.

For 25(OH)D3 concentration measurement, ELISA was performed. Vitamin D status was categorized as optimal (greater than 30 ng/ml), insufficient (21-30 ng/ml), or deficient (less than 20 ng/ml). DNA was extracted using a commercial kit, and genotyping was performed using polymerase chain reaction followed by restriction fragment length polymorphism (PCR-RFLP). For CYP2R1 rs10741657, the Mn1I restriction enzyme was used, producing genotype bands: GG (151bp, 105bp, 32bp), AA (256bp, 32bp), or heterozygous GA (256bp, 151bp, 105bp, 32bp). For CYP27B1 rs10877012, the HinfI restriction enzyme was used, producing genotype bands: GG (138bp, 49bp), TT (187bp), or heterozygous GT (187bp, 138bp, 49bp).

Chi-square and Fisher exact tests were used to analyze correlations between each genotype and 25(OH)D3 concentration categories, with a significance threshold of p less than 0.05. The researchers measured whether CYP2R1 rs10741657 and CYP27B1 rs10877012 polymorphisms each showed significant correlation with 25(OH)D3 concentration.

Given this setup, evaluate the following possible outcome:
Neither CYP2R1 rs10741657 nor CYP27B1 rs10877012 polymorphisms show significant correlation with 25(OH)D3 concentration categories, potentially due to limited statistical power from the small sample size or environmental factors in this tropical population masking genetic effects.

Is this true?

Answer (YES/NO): NO